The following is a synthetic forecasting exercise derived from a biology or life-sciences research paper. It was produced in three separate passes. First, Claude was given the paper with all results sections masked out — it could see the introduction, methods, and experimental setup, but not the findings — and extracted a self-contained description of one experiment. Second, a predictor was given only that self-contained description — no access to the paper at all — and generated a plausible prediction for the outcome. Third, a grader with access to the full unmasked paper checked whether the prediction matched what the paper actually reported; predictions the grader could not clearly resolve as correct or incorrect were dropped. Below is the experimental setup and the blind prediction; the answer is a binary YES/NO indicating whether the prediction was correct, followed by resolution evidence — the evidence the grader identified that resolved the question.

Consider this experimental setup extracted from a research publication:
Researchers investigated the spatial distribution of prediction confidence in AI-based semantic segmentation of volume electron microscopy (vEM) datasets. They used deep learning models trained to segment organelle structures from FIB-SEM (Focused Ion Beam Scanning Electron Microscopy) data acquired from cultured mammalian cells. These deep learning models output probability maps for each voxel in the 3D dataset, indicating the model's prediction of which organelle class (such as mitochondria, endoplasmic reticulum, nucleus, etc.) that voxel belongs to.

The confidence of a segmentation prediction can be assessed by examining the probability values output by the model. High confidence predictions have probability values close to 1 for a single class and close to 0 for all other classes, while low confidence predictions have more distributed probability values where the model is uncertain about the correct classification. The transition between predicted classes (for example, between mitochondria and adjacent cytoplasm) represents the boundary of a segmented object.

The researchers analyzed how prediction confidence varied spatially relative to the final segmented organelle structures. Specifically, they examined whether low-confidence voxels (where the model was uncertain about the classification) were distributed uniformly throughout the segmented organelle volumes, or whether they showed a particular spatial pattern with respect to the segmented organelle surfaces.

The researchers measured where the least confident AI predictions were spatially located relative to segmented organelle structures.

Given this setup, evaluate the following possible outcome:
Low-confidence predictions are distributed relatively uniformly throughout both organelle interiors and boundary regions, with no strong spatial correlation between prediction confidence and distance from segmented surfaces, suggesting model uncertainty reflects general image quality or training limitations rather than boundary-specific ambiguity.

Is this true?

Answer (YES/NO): NO